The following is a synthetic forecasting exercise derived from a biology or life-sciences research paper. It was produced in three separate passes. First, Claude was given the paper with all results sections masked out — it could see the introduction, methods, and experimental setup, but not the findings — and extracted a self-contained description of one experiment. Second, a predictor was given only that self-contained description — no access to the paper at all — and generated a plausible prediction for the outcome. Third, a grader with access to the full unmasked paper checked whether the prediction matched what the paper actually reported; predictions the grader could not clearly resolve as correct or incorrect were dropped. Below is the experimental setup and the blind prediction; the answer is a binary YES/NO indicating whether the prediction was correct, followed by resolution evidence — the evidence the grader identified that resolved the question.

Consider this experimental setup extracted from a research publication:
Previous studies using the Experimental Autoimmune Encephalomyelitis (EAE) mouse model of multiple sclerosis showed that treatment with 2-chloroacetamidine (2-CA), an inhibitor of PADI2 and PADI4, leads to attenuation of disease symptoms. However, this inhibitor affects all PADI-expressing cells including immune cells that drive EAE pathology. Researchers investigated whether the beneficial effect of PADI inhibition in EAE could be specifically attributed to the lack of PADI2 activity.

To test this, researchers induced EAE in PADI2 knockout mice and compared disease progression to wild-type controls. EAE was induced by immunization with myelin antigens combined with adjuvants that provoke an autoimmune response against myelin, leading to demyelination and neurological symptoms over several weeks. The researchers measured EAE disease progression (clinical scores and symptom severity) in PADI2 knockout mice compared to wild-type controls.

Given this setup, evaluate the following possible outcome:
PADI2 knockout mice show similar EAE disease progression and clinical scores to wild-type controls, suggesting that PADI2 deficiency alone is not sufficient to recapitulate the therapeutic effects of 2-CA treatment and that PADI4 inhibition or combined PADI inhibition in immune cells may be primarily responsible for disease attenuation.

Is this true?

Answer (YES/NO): YES